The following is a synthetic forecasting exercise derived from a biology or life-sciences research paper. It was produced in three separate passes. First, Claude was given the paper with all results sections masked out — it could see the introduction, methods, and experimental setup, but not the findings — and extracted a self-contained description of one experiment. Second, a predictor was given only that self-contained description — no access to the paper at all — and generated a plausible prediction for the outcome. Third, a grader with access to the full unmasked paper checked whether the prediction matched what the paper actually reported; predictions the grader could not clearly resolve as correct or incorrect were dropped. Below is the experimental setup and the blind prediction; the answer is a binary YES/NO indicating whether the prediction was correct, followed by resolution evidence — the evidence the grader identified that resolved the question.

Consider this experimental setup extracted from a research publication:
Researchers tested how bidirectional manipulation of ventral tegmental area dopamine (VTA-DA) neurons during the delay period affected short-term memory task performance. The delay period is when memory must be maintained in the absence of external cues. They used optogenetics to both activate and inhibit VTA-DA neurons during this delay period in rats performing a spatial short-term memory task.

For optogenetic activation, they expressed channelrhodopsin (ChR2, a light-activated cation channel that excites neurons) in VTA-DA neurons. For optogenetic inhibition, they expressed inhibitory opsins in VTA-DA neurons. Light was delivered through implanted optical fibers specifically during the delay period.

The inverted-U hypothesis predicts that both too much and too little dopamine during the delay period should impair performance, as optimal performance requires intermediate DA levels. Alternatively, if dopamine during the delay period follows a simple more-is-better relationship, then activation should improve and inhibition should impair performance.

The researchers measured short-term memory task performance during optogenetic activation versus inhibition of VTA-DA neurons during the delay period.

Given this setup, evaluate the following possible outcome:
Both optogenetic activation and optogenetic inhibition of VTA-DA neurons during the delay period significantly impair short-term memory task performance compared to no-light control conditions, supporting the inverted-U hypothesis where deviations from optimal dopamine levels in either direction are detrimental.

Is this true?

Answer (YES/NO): YES